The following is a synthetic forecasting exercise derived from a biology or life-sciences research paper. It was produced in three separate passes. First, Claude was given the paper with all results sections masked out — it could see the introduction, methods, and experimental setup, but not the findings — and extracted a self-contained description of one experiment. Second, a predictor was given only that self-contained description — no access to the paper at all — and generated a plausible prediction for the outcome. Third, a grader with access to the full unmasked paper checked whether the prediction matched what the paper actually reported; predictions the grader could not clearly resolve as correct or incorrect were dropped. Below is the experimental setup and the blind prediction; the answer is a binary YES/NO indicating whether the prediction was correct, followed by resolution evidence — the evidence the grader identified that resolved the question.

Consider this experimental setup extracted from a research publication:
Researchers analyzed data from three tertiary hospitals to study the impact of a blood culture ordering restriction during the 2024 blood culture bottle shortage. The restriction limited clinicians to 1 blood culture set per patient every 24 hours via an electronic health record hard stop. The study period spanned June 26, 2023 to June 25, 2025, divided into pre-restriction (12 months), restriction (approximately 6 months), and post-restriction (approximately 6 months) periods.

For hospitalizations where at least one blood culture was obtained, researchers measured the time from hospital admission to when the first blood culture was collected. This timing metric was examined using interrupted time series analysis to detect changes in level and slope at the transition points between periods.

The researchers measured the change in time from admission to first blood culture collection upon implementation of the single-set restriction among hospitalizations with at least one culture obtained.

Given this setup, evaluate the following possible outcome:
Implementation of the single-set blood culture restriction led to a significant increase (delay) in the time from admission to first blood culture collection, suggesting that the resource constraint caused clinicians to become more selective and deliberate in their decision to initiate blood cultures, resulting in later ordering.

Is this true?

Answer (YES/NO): YES